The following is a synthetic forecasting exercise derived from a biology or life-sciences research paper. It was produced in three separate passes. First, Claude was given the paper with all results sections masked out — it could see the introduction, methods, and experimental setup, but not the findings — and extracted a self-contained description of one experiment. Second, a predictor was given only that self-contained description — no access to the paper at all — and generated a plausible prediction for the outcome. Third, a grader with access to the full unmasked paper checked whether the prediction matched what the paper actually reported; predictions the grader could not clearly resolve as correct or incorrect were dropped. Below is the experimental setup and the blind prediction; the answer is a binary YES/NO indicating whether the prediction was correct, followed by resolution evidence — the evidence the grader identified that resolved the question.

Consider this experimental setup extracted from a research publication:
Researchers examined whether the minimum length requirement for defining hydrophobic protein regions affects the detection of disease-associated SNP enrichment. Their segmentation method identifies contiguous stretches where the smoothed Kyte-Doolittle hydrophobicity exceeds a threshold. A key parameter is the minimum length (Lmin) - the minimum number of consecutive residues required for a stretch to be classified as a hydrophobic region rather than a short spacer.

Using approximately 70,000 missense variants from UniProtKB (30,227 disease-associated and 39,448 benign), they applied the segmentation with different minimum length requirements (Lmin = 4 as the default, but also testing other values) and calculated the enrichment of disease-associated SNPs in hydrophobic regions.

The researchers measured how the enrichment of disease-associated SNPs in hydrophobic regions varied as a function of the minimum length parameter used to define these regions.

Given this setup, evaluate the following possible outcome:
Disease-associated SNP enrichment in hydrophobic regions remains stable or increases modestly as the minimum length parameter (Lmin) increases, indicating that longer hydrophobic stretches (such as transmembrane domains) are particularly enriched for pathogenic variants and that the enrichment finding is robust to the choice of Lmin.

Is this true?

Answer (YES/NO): NO